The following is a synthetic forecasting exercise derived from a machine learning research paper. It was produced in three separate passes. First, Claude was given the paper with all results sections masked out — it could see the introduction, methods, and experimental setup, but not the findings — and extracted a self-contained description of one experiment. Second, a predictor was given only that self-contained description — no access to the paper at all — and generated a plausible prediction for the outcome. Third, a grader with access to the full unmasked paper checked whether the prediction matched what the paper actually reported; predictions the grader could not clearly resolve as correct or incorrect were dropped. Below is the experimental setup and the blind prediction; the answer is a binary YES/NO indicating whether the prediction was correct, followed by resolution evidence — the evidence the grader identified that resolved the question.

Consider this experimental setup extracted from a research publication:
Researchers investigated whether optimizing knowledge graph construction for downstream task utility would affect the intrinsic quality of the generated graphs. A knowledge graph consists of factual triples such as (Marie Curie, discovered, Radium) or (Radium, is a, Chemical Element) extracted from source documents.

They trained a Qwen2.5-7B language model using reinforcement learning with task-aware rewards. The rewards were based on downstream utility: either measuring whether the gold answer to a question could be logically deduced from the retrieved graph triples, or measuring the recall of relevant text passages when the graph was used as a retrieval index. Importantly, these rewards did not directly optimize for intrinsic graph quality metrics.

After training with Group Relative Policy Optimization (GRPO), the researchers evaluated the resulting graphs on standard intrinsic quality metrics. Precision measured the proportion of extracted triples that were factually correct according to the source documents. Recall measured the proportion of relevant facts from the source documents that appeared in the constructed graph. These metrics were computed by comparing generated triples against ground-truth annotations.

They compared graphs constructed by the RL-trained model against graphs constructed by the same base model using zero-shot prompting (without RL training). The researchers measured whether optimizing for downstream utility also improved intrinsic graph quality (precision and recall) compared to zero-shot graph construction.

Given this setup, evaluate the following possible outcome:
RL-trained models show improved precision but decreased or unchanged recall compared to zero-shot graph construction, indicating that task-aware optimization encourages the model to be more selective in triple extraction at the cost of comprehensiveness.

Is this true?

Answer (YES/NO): NO